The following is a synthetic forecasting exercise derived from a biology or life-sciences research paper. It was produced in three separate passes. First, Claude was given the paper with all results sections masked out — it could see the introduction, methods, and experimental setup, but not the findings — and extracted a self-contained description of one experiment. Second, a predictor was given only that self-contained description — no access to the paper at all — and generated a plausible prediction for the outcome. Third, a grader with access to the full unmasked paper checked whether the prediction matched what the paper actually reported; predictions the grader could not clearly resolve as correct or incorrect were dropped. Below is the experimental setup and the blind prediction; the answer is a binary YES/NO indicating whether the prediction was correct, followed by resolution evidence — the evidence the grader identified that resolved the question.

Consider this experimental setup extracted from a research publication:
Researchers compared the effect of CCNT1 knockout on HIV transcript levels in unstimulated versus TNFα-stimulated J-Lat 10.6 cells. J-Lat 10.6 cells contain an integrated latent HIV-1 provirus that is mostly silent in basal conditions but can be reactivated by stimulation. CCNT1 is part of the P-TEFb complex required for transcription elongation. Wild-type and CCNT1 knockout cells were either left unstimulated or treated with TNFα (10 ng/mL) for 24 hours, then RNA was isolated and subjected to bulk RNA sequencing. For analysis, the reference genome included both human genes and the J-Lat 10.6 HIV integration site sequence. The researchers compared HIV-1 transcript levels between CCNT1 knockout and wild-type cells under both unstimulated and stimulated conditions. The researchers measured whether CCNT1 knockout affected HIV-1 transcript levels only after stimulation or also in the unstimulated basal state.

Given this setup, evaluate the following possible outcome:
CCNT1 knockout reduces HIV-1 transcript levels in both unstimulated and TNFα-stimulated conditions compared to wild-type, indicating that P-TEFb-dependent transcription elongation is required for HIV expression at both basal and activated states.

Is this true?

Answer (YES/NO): YES